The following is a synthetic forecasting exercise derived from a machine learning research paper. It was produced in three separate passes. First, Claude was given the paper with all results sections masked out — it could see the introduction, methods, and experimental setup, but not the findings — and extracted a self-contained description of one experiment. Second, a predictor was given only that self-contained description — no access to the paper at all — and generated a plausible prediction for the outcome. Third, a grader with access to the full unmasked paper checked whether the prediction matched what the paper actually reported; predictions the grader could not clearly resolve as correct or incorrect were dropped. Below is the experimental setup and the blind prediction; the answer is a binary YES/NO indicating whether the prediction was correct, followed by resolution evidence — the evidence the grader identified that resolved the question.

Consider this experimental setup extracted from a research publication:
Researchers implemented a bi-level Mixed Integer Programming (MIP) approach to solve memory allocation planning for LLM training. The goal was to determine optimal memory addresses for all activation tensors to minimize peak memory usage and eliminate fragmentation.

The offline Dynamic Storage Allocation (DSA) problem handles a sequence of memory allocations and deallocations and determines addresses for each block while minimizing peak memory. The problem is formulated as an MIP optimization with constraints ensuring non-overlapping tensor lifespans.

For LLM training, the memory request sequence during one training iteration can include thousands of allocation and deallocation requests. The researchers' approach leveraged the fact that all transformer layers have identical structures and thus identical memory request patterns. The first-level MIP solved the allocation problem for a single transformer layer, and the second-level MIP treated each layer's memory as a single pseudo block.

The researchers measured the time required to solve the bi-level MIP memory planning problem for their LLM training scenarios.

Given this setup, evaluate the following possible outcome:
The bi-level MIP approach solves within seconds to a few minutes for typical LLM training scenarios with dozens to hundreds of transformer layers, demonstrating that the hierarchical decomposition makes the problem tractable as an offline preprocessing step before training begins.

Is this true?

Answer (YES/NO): YES